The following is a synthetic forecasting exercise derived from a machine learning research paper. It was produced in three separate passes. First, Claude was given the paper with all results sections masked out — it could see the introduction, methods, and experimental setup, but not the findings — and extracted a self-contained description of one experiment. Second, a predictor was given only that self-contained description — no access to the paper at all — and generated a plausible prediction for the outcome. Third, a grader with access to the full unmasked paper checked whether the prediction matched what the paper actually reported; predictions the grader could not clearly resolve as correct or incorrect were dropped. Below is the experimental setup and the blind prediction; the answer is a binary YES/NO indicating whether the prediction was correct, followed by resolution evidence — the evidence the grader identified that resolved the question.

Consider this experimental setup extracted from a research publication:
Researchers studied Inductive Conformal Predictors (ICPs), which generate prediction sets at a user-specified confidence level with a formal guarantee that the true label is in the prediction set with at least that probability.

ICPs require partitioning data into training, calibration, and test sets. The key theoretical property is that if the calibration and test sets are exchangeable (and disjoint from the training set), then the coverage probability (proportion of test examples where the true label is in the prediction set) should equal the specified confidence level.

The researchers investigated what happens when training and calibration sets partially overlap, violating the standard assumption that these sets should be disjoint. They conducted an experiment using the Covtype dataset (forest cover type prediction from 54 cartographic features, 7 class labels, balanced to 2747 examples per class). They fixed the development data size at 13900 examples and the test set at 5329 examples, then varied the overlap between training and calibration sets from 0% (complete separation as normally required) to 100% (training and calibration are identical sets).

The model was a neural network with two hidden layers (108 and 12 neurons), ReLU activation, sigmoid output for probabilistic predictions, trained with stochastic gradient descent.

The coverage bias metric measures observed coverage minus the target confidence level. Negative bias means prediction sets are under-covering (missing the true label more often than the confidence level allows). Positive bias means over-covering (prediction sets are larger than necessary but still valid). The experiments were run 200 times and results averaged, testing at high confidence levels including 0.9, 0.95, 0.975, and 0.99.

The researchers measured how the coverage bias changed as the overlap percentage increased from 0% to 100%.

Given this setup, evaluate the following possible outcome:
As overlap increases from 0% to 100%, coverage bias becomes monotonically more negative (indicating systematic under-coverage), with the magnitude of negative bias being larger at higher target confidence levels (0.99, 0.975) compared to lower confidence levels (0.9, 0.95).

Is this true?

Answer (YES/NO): NO